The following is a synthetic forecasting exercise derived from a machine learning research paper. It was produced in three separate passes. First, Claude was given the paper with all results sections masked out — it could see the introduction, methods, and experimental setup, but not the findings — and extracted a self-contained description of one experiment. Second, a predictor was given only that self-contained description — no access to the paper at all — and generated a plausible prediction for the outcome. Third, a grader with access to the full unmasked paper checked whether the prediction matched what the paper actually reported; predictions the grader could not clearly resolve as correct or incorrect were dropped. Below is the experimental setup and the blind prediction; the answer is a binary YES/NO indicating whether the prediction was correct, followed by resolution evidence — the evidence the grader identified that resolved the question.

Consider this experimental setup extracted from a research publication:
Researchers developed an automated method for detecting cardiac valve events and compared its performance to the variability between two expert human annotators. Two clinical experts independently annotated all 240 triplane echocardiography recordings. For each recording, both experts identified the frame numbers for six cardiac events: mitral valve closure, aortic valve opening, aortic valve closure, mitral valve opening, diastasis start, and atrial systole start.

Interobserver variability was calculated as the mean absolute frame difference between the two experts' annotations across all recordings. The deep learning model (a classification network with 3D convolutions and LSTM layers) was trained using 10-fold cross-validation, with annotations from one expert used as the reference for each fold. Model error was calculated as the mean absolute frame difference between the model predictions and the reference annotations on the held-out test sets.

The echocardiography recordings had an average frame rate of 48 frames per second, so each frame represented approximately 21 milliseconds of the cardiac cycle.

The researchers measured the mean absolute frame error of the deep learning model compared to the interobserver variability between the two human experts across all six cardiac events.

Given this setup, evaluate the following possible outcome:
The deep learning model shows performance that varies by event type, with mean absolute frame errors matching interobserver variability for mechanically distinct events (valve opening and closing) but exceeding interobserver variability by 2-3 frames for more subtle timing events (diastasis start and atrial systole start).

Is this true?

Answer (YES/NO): NO